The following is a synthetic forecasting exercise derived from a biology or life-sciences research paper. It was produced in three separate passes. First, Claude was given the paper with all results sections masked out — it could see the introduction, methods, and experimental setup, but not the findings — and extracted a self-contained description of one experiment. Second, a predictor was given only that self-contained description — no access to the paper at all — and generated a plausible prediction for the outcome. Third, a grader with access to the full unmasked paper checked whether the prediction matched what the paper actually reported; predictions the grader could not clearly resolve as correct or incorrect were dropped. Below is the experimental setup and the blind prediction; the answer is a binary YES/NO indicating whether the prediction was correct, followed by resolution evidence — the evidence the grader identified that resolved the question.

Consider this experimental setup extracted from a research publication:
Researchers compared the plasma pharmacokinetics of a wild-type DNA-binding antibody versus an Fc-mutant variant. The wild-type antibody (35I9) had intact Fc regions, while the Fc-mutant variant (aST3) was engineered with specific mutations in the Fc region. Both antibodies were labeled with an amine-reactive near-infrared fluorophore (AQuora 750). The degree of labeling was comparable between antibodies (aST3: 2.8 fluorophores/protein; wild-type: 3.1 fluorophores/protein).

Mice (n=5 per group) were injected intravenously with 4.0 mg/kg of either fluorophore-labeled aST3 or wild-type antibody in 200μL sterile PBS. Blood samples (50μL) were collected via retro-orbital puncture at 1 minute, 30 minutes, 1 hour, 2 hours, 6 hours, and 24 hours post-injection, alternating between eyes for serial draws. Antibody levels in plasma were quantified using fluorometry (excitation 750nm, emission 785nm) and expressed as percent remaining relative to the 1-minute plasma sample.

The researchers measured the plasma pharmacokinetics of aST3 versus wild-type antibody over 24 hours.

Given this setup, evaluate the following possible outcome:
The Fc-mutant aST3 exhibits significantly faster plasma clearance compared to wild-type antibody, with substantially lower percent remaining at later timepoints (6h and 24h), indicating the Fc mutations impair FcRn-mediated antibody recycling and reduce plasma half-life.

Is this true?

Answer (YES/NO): NO